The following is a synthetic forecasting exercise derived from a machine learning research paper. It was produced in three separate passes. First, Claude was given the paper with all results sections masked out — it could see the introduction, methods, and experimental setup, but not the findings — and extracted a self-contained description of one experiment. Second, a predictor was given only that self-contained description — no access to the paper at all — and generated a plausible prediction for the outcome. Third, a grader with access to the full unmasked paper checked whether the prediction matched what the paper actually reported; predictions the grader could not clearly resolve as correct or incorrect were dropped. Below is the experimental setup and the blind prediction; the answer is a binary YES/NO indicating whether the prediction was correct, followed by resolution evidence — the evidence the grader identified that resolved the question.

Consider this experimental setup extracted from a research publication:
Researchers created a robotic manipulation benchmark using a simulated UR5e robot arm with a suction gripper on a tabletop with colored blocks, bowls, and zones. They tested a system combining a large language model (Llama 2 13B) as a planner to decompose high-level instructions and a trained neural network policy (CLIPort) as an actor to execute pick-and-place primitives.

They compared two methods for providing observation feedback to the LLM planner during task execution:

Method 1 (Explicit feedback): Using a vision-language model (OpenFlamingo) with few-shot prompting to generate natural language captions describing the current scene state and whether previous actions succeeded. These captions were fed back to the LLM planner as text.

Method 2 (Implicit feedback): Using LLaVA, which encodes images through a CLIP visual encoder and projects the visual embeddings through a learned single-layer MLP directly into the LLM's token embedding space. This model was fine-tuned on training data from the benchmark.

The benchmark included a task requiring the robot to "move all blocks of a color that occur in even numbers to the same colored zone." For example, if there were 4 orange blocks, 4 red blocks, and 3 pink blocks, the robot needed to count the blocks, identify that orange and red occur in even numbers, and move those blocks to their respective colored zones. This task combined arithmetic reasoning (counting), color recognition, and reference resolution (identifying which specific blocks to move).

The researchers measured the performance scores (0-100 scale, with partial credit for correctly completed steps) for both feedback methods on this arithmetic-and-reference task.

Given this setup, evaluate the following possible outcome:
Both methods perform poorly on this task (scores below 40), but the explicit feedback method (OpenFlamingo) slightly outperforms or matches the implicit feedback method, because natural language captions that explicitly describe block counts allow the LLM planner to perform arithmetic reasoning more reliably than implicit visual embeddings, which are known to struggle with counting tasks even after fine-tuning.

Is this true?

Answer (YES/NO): YES